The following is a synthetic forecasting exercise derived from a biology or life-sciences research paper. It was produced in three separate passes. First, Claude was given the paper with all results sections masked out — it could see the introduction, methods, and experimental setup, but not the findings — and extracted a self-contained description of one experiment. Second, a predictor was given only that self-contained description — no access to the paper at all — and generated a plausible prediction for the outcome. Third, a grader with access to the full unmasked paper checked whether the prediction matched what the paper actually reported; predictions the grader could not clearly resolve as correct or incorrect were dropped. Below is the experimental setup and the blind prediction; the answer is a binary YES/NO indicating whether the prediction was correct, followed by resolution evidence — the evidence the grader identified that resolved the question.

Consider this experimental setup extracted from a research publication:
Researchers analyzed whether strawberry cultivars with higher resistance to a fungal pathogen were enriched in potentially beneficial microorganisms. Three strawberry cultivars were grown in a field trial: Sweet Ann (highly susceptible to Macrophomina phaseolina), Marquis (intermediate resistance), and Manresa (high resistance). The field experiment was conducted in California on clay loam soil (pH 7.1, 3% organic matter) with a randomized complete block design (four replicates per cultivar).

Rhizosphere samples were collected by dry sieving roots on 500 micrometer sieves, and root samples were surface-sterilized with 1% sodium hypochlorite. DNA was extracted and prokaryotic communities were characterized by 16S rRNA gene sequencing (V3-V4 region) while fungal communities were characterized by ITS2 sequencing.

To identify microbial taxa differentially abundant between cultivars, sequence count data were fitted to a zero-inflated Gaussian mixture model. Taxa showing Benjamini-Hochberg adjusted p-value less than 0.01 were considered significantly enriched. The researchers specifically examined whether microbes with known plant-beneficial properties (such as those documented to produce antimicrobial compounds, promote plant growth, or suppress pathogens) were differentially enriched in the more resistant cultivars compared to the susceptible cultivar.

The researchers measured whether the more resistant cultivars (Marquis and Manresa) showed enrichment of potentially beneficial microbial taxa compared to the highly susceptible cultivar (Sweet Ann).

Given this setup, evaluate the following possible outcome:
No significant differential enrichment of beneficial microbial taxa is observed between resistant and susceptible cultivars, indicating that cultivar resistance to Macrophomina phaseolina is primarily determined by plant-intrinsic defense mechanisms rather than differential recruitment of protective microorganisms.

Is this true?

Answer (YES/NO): NO